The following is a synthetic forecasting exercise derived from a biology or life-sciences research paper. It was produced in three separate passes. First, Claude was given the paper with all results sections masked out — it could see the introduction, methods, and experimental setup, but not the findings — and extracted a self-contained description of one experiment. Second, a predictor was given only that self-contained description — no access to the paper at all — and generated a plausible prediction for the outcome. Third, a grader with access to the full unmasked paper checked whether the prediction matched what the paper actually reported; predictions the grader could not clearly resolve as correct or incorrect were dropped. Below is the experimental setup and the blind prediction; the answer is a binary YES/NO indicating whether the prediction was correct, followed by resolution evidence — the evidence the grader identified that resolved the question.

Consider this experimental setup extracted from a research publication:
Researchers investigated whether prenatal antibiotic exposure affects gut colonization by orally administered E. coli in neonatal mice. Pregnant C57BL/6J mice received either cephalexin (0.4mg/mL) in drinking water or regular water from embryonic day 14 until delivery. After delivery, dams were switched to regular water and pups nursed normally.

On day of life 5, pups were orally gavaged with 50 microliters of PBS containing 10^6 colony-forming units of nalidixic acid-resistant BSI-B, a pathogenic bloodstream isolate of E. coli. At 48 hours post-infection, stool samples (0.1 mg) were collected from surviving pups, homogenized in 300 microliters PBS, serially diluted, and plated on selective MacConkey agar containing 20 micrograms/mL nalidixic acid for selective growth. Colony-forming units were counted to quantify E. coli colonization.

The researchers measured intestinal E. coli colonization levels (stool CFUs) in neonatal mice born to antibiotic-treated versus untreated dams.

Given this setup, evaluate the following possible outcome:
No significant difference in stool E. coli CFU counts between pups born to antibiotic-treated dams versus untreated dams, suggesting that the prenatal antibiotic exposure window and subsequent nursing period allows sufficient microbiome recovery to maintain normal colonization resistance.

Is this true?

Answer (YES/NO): NO